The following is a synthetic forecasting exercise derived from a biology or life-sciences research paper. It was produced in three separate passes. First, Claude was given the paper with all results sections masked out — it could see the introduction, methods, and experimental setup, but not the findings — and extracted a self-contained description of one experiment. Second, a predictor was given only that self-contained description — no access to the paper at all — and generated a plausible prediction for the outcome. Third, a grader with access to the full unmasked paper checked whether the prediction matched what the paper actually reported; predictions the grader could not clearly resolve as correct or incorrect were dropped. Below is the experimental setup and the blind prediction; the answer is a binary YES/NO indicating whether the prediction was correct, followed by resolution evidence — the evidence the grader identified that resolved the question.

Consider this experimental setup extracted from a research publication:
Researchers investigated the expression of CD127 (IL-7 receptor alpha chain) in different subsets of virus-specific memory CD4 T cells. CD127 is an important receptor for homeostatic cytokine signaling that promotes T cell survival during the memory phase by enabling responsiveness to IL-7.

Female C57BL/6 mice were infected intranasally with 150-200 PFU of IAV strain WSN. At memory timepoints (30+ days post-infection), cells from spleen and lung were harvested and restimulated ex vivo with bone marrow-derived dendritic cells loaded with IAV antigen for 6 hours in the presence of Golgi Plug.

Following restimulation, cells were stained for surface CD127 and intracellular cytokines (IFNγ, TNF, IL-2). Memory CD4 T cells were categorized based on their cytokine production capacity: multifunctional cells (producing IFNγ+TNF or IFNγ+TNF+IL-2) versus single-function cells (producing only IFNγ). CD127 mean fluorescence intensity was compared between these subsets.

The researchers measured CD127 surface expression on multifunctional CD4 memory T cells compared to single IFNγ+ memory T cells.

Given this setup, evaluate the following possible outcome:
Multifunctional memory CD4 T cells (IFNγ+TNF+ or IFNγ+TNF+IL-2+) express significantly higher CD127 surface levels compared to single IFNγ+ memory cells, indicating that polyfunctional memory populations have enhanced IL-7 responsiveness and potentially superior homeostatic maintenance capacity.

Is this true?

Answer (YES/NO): YES